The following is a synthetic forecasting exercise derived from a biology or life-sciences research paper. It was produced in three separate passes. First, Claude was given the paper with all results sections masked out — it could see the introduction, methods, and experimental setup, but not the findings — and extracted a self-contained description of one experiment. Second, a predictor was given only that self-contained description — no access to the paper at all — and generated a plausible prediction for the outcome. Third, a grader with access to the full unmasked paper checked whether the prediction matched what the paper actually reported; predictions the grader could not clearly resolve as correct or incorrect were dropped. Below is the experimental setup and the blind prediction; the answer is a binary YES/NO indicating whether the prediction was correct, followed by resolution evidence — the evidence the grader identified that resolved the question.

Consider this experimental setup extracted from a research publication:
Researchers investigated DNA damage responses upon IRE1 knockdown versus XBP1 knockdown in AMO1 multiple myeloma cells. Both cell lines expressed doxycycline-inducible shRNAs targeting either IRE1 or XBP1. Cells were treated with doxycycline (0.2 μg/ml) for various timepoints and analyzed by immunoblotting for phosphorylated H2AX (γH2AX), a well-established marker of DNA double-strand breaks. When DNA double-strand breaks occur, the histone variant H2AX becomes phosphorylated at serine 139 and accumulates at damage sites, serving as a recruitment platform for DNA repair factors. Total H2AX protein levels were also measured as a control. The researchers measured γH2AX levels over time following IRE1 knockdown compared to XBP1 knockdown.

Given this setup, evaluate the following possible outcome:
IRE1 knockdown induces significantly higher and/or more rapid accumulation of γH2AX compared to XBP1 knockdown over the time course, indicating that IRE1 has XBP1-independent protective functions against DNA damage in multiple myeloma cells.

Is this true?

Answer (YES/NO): YES